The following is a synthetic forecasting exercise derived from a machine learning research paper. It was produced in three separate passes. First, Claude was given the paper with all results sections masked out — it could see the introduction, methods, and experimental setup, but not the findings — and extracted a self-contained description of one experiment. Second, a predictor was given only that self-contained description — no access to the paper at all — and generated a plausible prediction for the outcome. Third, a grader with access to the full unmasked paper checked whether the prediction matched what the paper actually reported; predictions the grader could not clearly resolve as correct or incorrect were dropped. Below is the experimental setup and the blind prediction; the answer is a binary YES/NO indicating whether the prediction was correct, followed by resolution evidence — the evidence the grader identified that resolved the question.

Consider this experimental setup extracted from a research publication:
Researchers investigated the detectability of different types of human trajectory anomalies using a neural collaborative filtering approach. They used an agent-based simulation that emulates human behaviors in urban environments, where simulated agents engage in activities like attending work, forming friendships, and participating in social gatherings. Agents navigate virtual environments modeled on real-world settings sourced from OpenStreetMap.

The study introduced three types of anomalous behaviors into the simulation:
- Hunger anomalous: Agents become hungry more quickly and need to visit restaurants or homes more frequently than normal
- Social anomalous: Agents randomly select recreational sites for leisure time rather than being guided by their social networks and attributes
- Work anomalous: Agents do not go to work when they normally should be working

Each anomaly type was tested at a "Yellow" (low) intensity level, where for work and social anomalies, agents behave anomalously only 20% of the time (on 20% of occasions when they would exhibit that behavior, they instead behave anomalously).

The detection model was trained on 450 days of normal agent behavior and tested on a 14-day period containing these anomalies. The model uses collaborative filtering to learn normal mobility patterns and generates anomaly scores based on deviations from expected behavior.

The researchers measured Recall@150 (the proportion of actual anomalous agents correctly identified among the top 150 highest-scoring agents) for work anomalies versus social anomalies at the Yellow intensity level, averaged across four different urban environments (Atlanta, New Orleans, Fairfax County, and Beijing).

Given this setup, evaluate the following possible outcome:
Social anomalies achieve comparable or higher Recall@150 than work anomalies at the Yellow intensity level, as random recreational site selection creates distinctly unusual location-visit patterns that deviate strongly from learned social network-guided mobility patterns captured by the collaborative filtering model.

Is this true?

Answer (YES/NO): NO